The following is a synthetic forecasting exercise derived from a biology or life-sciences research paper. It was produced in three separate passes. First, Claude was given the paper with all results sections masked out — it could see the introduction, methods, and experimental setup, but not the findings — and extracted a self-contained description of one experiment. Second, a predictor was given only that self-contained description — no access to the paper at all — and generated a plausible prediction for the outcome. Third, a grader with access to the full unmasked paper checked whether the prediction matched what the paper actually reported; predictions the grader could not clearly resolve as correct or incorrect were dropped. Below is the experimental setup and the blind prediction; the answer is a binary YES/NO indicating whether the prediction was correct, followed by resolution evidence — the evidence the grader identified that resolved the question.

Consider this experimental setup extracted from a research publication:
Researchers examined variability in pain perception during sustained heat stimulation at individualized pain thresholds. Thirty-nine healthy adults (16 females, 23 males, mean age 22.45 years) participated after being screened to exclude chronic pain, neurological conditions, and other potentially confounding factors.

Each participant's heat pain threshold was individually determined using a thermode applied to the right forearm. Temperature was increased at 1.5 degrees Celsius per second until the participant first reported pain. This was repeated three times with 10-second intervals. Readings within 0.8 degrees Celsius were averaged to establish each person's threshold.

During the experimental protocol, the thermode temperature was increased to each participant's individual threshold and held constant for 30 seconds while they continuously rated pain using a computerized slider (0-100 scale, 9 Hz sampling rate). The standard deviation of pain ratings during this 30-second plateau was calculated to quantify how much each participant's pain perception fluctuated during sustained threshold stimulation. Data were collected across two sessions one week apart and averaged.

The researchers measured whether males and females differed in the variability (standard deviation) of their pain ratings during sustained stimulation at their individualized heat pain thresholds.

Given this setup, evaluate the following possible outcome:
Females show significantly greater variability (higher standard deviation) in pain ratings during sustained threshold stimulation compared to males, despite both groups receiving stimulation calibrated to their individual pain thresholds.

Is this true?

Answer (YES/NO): NO